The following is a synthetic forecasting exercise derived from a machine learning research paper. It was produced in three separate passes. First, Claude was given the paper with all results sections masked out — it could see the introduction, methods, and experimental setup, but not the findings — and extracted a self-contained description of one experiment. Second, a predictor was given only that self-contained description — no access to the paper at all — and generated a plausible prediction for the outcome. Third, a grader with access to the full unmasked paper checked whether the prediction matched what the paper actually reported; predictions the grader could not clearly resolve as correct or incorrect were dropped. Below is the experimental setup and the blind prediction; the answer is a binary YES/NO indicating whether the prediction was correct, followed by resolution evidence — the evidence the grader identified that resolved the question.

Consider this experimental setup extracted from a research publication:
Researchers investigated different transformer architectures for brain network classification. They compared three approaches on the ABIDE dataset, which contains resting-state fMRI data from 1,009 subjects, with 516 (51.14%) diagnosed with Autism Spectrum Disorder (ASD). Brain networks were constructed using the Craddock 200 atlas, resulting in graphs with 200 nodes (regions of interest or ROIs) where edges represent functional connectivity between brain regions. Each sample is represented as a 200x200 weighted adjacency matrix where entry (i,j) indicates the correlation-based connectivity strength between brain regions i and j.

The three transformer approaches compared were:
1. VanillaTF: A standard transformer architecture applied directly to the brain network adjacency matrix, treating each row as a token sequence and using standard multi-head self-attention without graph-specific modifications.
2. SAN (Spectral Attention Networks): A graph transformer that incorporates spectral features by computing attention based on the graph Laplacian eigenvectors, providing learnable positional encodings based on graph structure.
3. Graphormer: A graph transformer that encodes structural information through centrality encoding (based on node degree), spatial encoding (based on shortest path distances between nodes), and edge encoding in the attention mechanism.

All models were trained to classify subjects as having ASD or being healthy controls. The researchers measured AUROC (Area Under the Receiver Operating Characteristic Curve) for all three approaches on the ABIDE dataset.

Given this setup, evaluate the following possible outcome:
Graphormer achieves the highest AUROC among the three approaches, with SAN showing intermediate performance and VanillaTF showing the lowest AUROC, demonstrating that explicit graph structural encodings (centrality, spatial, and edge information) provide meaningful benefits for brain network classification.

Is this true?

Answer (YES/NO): NO